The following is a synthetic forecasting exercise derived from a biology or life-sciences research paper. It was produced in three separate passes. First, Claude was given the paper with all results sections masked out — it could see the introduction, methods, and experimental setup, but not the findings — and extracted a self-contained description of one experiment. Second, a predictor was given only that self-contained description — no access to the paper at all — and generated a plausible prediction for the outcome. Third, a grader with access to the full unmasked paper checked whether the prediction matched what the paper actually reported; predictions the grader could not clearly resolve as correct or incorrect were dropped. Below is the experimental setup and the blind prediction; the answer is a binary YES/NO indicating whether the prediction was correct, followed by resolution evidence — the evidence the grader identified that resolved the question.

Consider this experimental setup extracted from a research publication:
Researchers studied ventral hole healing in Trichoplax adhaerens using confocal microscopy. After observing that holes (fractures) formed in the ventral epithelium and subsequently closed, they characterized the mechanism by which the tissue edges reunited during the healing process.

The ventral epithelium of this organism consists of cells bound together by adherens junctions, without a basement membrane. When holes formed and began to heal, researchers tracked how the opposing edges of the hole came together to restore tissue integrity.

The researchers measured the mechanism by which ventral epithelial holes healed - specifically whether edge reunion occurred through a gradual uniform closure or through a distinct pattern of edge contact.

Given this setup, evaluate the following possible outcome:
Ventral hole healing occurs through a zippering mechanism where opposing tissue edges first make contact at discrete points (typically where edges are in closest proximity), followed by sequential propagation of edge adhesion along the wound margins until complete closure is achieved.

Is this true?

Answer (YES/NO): YES